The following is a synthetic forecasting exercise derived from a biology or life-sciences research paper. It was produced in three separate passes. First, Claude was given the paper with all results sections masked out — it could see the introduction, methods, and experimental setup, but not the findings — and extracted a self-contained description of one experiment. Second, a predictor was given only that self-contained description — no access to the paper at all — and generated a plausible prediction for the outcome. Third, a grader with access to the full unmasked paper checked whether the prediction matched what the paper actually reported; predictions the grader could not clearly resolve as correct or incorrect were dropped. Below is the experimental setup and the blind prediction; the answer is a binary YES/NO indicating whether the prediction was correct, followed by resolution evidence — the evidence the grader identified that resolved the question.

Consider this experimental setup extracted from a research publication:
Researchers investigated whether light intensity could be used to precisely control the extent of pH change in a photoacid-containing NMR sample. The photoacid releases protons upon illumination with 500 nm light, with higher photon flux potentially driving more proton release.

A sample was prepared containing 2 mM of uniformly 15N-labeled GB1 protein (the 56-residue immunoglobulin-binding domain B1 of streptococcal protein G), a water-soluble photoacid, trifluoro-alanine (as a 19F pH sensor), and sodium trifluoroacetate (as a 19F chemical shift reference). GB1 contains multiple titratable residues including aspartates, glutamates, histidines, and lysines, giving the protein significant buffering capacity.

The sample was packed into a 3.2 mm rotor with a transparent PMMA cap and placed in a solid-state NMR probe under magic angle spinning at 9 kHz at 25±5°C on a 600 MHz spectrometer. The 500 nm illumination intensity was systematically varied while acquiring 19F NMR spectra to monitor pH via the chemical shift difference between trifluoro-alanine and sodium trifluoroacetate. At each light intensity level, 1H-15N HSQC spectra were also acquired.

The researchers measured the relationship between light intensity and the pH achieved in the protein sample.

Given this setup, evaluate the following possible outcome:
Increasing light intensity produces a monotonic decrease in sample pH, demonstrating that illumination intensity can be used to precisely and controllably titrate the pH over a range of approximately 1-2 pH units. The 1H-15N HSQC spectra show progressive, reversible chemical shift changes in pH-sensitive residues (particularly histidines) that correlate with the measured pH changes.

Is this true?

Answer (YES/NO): NO